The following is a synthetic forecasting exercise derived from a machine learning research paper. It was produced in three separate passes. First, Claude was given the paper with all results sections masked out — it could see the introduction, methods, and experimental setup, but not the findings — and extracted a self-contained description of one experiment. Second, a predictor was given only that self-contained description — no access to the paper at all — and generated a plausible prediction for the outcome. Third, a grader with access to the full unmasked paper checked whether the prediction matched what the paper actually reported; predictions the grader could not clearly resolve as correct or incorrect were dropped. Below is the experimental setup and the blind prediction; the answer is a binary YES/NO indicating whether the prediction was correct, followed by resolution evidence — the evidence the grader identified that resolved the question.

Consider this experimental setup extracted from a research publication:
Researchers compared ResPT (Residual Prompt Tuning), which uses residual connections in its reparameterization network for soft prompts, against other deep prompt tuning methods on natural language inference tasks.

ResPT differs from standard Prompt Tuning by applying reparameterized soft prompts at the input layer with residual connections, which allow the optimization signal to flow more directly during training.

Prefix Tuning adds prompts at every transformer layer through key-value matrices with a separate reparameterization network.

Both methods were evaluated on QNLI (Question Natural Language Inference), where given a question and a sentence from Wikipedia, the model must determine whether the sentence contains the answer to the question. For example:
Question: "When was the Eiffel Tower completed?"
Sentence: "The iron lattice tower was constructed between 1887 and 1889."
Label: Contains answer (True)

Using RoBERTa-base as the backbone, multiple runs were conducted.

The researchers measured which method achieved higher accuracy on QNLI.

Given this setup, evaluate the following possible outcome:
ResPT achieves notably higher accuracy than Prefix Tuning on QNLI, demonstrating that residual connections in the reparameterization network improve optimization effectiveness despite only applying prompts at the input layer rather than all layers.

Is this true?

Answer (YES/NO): NO